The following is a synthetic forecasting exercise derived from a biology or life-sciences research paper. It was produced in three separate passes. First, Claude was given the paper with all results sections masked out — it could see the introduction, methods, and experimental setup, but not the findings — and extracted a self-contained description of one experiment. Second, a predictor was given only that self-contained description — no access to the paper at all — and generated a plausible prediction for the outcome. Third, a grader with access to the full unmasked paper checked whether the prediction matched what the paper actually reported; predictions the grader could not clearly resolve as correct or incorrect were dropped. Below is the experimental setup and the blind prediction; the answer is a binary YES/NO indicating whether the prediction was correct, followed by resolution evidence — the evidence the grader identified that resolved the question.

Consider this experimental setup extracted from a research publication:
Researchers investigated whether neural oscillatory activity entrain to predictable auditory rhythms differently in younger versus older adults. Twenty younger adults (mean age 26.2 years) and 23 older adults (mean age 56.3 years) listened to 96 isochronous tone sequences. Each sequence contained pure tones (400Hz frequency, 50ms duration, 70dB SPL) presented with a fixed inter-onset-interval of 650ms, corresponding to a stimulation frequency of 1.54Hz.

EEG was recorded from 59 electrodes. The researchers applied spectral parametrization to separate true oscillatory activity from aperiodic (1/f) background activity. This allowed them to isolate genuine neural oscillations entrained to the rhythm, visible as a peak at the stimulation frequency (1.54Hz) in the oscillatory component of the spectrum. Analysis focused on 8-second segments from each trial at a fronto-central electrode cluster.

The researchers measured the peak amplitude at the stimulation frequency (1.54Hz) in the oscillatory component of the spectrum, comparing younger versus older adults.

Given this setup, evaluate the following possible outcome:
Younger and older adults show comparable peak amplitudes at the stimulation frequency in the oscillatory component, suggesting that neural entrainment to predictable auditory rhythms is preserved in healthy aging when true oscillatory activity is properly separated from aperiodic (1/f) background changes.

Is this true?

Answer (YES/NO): NO